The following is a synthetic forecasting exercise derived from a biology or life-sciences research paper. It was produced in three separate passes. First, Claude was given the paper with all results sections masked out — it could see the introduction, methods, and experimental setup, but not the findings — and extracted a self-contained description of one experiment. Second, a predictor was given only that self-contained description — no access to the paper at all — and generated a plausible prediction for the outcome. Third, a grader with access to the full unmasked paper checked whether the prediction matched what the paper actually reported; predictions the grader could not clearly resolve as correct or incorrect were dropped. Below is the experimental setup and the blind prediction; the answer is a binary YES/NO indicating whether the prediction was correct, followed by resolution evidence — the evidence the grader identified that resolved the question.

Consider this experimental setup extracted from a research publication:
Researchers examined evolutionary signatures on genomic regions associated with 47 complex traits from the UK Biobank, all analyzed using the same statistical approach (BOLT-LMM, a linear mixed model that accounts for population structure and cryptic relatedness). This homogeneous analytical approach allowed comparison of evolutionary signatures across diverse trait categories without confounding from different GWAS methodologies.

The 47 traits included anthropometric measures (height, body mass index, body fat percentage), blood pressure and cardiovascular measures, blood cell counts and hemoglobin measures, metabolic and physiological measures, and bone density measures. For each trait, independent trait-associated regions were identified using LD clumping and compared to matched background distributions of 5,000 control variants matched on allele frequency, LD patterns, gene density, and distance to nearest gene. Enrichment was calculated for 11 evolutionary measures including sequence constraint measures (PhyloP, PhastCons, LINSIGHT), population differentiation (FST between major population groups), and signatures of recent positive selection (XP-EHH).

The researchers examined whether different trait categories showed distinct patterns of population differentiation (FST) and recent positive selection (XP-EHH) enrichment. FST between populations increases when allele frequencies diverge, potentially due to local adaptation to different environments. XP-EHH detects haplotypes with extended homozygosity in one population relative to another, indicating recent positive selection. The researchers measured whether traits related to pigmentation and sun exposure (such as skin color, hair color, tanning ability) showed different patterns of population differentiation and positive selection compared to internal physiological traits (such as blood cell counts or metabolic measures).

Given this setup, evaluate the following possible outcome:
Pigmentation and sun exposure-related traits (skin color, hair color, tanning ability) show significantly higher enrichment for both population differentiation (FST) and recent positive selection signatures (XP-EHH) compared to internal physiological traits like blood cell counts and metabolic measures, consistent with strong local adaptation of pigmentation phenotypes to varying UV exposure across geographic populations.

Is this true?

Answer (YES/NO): YES